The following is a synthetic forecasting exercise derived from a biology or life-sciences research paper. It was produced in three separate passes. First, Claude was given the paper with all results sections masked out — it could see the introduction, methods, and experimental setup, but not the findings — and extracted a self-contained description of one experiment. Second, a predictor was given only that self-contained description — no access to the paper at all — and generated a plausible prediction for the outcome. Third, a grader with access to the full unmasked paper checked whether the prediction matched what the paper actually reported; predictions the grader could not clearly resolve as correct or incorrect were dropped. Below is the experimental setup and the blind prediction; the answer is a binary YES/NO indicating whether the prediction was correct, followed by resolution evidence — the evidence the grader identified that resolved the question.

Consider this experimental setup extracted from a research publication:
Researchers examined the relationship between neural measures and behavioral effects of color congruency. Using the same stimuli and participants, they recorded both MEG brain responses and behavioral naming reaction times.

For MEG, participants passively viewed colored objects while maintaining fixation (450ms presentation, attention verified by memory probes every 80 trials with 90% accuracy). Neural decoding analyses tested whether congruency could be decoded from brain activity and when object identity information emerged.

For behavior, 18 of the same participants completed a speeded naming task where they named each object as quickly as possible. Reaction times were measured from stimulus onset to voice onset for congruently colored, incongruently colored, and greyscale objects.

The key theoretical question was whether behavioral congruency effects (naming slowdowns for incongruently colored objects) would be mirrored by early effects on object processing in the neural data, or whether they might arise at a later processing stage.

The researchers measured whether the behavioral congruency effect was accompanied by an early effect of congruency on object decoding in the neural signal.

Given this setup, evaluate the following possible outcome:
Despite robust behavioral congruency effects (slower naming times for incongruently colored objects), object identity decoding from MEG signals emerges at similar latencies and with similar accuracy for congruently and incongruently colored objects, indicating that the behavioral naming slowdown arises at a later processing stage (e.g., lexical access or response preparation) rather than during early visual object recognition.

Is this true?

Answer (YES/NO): YES